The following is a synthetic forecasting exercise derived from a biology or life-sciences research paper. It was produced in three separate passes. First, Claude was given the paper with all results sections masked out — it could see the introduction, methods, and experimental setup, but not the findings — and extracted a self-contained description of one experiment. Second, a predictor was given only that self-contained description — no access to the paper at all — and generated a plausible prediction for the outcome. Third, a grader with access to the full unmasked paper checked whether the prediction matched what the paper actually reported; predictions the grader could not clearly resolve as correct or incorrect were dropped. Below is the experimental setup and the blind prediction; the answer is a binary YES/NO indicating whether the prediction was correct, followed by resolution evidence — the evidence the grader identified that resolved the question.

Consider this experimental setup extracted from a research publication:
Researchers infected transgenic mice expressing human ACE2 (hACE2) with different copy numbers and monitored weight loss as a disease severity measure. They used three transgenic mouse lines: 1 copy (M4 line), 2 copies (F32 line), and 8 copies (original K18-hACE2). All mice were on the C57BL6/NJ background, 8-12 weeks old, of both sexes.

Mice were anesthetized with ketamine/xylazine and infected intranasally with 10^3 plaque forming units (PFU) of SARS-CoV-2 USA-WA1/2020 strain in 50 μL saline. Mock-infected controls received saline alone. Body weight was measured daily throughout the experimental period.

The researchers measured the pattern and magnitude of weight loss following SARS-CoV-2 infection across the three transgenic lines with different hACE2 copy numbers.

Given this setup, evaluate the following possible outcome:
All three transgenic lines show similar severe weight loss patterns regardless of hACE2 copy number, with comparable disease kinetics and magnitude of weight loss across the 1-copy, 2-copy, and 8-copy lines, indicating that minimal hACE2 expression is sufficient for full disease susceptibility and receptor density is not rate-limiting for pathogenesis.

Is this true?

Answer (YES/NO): NO